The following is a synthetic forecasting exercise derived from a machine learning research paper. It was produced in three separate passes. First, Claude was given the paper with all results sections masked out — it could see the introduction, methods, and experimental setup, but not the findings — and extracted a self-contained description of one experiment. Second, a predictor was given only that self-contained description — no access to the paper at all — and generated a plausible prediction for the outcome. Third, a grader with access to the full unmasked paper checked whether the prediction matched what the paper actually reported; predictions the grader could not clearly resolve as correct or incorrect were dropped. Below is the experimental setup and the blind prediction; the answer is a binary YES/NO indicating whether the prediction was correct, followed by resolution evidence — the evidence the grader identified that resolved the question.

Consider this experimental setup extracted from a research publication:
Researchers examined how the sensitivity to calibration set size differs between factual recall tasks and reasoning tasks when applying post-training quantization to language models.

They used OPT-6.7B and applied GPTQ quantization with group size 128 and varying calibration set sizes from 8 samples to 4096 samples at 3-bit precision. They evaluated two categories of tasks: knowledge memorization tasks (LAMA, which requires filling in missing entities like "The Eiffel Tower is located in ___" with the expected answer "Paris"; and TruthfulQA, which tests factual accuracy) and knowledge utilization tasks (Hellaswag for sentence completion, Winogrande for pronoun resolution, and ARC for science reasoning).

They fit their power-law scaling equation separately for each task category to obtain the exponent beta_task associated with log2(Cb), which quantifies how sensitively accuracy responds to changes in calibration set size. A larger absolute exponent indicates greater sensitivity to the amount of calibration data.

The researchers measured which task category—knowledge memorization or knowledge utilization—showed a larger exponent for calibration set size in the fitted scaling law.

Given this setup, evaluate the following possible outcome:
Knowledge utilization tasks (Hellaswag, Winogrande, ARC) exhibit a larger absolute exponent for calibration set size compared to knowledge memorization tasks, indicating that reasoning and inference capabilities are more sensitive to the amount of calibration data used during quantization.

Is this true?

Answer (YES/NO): NO